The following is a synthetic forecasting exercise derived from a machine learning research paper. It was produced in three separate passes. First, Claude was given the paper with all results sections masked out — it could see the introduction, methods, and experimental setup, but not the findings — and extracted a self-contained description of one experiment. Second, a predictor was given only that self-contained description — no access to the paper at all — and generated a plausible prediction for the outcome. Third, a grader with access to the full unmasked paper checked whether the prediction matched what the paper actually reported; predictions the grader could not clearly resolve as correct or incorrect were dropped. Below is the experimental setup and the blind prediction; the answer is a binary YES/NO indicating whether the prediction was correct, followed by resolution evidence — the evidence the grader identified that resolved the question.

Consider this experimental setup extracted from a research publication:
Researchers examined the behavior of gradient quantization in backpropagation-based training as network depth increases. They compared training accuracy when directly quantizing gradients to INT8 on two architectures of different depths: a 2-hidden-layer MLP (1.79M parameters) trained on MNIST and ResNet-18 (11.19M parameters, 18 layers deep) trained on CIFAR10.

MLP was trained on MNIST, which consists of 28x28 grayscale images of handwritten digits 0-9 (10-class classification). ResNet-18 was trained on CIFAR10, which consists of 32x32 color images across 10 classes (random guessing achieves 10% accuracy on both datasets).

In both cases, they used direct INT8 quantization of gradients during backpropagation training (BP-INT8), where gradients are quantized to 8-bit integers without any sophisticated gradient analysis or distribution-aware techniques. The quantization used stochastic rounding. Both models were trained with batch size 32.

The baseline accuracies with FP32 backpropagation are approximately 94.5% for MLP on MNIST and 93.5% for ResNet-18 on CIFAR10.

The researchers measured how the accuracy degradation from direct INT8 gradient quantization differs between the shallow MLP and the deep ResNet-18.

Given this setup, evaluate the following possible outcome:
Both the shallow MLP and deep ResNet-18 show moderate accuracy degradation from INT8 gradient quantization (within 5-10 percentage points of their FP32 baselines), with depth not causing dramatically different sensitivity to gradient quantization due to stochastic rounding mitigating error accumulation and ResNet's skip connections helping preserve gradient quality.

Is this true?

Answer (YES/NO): NO